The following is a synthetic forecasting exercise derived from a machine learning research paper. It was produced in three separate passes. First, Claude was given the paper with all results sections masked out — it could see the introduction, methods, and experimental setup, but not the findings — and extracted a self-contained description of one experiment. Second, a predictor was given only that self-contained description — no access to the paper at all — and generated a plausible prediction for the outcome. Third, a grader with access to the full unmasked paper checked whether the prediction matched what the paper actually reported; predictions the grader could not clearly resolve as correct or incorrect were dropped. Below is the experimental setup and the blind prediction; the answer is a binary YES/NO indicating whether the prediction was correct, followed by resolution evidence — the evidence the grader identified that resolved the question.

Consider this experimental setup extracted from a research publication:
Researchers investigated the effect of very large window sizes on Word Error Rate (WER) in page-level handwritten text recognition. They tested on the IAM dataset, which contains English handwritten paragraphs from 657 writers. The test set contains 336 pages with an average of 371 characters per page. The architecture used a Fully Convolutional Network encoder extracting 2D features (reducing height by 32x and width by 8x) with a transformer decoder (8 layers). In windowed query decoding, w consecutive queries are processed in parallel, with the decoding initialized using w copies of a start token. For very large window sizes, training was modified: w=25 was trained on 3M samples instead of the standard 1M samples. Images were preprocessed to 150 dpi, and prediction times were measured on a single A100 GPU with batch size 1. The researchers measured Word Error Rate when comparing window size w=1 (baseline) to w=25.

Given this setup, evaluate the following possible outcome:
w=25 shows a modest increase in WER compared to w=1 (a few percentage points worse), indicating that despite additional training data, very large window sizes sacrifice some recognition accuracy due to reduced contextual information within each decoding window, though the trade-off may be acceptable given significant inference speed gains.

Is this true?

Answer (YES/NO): NO